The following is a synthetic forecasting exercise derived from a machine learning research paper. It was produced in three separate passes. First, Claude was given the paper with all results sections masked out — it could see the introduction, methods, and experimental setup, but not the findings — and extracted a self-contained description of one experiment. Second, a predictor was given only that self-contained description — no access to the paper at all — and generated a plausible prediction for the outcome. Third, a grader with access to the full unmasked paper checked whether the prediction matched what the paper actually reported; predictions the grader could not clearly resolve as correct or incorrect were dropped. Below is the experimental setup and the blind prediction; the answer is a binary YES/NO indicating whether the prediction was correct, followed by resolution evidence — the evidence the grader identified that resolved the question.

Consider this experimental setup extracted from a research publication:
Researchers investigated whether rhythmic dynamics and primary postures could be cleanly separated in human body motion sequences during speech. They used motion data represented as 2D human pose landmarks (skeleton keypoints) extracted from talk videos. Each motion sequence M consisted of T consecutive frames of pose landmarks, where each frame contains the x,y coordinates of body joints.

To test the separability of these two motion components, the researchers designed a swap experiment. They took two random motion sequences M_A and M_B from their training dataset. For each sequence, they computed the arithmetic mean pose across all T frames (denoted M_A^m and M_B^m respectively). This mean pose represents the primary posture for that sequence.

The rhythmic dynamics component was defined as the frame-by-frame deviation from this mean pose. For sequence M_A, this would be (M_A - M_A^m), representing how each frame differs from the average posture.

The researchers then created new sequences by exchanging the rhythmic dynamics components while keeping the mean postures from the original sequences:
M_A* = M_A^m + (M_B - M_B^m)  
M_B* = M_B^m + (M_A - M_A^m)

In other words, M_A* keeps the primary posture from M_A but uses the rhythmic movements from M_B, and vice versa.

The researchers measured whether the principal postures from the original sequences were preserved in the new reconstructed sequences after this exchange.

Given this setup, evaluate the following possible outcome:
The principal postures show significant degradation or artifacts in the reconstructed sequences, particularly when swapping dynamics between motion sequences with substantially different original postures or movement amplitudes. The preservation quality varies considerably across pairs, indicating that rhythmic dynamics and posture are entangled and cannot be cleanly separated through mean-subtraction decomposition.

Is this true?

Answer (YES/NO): NO